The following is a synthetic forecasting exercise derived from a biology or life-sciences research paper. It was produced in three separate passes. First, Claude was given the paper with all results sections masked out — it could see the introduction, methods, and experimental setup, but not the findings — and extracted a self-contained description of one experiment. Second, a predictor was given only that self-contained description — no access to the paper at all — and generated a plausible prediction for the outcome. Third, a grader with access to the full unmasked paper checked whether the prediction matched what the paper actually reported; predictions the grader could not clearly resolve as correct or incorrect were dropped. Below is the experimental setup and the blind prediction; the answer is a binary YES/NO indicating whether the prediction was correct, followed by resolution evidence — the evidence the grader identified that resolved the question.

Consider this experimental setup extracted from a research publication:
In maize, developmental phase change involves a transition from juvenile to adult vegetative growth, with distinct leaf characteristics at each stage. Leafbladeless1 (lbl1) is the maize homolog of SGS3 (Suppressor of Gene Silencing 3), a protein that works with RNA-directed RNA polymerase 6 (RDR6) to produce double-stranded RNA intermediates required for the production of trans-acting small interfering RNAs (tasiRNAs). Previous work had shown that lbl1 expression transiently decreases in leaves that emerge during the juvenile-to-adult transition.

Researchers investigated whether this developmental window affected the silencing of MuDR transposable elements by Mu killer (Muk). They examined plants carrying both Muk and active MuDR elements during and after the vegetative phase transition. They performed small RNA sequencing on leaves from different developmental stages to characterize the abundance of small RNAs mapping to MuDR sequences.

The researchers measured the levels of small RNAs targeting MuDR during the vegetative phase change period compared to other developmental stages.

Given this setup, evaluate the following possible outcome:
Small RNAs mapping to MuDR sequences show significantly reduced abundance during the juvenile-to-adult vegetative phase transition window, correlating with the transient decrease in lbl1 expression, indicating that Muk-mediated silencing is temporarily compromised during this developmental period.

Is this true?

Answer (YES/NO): YES